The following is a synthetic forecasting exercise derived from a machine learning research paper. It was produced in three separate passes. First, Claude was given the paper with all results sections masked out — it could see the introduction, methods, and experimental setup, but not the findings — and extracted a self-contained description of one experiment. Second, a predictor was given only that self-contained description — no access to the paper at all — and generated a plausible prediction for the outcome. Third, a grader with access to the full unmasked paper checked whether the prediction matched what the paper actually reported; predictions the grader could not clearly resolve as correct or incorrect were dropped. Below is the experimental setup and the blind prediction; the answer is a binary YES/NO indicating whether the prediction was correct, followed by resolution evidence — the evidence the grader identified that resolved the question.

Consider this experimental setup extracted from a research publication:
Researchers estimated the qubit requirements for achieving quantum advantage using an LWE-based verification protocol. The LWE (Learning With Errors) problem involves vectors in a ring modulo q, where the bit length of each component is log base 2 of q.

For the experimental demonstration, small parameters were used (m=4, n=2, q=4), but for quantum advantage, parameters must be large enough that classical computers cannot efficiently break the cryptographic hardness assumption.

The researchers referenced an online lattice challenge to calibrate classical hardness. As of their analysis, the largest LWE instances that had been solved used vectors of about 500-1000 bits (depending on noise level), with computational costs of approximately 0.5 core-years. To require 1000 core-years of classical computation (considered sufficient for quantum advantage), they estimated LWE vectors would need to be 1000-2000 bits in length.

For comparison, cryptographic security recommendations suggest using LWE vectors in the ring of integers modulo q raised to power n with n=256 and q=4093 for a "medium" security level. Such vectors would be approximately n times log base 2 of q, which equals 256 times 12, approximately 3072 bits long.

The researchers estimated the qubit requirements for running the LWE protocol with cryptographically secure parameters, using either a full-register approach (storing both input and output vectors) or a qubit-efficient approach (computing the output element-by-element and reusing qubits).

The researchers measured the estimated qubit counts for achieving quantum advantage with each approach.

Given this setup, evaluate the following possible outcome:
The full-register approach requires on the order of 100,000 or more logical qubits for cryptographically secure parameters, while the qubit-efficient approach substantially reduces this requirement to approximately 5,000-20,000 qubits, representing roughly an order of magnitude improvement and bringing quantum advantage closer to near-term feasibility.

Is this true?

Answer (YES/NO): NO